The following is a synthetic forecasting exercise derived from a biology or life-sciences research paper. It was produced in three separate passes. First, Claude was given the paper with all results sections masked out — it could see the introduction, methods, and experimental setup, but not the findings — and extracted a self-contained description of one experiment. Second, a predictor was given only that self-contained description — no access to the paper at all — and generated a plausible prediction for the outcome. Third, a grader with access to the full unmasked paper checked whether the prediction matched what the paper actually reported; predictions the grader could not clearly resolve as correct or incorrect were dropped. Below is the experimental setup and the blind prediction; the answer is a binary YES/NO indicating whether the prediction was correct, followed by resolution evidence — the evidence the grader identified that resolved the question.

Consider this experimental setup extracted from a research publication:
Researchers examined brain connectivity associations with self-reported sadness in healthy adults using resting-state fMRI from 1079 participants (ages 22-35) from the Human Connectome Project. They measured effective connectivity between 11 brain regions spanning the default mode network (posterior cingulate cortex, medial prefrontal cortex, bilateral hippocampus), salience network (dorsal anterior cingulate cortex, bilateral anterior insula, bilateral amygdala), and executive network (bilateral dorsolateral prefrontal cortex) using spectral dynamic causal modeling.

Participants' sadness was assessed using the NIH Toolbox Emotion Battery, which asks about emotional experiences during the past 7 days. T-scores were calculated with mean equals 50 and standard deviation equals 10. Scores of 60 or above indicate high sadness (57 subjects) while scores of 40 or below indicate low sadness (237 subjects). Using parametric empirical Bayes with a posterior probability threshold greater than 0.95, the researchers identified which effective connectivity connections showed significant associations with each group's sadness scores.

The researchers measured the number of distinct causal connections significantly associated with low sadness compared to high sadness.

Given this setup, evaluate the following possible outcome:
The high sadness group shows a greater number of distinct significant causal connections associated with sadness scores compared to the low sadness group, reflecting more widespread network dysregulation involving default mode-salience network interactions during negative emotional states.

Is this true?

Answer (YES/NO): YES